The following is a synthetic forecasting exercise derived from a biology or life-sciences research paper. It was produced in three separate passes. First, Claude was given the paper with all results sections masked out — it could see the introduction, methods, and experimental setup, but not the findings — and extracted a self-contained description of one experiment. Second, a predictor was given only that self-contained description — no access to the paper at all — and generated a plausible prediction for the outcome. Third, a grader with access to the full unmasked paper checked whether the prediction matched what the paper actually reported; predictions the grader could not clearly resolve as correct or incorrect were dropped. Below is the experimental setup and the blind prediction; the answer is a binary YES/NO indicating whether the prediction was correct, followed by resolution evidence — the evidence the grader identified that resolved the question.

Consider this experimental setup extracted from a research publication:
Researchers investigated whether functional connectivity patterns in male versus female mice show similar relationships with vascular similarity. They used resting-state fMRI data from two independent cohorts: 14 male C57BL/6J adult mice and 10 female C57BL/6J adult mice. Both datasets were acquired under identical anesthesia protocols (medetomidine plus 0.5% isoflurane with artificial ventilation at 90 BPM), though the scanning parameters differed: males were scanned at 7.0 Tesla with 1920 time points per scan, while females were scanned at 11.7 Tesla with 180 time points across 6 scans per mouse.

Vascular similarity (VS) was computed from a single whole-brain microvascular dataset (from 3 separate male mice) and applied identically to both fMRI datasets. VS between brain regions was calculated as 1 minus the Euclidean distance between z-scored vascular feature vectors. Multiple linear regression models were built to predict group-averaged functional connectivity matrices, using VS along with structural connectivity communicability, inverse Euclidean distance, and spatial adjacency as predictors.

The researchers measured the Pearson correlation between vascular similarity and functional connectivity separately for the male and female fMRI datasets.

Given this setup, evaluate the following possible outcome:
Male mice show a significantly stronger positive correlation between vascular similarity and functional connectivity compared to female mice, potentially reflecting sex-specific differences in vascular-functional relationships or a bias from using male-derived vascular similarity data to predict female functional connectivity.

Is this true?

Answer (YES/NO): NO